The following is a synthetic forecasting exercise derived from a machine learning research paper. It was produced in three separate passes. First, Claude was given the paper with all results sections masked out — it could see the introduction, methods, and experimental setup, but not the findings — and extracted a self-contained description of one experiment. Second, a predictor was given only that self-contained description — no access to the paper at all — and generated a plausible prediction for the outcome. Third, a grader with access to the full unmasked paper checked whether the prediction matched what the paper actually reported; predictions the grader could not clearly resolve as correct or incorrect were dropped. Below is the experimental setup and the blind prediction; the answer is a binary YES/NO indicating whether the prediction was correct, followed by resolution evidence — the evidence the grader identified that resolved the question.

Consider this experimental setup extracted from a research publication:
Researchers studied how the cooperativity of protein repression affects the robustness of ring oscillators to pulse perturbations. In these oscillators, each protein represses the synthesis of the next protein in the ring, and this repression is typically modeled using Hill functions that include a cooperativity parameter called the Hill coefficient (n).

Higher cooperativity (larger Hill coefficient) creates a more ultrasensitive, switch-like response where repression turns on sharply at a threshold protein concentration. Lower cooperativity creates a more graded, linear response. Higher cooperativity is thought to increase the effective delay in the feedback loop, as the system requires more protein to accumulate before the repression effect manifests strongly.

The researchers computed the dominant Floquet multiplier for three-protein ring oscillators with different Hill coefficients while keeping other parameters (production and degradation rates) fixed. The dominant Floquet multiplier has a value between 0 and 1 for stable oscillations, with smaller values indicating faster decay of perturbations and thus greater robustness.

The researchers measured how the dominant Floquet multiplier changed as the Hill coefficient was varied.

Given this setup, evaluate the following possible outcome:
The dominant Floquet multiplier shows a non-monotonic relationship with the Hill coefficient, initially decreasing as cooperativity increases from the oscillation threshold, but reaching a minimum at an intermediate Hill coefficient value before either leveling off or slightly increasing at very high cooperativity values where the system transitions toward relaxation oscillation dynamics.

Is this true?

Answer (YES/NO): NO